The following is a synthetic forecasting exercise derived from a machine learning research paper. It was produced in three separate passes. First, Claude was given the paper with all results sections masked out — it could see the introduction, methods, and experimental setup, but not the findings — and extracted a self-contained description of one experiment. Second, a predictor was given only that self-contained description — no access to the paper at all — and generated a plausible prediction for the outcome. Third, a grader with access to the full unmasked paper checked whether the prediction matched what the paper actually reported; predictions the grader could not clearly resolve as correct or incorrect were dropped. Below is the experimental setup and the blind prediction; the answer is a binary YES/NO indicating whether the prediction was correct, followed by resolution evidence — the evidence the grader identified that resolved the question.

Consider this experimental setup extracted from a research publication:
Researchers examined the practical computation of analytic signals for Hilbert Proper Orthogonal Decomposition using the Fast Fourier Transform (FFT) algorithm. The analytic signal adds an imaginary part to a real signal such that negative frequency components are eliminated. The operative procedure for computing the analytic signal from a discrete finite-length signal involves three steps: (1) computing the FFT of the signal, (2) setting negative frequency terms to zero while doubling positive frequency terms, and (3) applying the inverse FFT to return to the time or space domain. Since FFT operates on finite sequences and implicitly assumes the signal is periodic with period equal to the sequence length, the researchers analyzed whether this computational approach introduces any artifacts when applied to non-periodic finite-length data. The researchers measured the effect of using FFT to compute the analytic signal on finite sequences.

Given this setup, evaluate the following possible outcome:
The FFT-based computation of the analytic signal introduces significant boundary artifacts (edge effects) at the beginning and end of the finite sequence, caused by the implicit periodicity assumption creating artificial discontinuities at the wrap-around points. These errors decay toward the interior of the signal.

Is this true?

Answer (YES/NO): YES